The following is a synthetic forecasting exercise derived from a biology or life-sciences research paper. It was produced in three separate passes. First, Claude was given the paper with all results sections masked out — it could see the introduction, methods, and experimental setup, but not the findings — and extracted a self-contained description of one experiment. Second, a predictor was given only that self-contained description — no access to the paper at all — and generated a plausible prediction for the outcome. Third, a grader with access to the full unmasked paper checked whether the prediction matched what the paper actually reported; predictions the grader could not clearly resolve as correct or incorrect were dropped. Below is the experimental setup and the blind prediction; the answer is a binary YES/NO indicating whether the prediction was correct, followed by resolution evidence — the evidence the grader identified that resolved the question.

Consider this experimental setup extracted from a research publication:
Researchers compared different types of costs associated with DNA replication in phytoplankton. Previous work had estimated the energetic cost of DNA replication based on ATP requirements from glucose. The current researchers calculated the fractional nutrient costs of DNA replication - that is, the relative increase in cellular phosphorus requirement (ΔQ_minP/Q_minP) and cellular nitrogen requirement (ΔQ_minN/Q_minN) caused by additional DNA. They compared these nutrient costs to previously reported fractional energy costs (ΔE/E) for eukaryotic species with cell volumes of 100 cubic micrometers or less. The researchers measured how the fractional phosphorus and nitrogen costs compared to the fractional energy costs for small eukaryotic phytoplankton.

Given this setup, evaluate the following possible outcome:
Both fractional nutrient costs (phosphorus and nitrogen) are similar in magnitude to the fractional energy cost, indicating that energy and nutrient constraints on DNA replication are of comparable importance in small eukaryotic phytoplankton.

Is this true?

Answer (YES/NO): NO